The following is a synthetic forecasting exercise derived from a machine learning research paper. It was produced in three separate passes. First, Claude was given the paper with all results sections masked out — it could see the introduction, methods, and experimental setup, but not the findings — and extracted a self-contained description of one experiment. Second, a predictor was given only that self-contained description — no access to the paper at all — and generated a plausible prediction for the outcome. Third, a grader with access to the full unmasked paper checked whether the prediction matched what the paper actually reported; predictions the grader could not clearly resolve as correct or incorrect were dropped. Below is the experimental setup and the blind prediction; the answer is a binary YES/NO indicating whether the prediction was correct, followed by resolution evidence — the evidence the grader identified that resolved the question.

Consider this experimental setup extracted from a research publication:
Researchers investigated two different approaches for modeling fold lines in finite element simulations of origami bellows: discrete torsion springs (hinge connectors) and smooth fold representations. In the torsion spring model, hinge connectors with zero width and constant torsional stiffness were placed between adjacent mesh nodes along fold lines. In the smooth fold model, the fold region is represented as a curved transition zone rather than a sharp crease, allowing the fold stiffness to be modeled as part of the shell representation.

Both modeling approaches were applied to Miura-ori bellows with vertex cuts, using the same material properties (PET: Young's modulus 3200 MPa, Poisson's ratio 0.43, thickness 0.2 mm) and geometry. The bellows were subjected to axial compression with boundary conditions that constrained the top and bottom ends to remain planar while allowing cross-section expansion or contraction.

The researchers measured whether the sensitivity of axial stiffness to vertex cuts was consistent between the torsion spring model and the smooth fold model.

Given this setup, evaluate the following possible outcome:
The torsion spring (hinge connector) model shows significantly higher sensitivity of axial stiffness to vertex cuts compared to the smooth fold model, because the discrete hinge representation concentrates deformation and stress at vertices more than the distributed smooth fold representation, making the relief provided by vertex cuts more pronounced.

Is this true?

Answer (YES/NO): NO